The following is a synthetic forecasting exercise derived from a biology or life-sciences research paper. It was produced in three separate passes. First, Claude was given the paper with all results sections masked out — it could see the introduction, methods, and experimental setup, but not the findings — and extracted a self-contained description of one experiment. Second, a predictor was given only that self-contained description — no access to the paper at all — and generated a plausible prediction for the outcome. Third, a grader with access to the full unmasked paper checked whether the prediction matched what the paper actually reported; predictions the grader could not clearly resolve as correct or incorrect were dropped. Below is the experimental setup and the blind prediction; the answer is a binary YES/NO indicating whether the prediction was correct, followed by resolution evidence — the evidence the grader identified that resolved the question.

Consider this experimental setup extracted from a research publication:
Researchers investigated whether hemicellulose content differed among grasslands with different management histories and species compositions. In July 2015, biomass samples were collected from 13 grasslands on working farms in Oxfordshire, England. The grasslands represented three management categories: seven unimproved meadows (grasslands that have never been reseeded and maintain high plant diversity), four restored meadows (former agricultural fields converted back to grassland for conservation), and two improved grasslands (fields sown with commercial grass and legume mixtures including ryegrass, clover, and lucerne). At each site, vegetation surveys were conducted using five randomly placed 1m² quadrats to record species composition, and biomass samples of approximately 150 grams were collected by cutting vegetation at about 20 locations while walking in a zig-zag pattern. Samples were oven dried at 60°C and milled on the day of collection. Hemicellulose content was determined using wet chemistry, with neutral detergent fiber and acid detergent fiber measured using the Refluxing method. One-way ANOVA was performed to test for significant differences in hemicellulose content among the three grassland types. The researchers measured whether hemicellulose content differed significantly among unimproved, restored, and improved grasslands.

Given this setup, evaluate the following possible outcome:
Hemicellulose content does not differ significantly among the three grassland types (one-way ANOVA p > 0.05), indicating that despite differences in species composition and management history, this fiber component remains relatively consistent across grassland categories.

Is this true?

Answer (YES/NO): YES